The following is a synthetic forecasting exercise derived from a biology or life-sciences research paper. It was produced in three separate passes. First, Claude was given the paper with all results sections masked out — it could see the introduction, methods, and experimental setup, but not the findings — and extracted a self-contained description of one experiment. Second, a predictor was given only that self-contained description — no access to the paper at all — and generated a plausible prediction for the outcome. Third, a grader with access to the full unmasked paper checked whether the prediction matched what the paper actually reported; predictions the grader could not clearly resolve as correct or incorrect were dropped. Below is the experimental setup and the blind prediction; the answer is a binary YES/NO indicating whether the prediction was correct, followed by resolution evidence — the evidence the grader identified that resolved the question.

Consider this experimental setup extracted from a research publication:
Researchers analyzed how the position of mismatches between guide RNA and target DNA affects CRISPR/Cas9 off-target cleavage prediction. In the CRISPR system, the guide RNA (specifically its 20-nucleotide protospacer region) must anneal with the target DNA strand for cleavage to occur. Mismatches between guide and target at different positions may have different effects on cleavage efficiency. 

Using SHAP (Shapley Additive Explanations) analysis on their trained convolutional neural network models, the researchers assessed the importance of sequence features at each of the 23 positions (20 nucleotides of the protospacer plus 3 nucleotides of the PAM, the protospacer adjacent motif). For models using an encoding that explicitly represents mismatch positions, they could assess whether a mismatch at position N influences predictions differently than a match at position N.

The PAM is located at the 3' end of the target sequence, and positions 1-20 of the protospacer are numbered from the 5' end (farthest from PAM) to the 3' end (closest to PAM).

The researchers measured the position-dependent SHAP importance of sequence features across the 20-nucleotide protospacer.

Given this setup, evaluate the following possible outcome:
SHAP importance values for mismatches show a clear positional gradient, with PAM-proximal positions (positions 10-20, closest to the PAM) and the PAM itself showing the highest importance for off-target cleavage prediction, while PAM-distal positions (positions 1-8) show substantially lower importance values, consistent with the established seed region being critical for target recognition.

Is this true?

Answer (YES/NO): NO